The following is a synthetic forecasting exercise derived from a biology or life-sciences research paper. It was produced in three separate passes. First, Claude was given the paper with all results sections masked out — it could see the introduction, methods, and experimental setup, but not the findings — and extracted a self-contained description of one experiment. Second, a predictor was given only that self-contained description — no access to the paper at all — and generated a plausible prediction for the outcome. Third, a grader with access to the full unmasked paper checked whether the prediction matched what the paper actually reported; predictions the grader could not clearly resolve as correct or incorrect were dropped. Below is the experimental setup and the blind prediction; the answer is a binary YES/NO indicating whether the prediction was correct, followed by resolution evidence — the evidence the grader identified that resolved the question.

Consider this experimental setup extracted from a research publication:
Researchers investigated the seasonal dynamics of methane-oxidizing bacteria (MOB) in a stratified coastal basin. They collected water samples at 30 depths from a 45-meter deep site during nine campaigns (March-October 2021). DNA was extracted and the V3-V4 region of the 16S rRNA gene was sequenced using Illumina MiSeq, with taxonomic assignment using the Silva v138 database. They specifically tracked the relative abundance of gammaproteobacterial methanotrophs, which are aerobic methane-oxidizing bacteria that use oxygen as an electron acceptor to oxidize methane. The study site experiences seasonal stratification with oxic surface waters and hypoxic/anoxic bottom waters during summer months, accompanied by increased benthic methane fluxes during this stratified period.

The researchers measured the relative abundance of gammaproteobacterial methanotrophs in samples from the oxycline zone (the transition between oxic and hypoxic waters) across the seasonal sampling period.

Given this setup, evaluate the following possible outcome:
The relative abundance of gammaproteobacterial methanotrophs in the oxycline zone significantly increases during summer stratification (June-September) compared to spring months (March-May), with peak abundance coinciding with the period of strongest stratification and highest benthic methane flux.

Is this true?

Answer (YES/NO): NO